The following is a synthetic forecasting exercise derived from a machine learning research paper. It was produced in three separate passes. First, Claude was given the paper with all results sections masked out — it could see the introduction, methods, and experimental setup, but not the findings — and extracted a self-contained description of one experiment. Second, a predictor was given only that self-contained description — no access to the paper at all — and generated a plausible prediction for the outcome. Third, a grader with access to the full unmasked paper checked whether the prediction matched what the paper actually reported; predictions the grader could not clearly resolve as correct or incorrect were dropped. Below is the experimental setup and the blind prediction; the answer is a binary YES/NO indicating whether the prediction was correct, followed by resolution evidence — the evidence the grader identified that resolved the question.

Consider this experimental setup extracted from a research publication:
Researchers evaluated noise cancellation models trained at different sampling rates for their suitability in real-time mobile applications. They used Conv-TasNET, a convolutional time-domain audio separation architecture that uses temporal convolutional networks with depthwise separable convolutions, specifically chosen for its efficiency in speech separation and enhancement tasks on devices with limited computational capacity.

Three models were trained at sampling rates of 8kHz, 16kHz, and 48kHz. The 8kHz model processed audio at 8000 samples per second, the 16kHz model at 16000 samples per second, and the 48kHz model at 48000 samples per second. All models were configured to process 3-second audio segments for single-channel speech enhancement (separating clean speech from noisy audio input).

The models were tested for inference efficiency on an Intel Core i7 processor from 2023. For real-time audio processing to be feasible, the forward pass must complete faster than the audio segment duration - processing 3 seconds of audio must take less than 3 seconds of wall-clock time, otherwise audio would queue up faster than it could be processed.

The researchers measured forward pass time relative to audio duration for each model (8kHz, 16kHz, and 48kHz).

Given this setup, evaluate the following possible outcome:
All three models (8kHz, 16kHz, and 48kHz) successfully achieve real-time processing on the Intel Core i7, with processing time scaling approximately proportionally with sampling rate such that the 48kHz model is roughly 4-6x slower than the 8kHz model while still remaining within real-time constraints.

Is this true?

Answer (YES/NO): YES